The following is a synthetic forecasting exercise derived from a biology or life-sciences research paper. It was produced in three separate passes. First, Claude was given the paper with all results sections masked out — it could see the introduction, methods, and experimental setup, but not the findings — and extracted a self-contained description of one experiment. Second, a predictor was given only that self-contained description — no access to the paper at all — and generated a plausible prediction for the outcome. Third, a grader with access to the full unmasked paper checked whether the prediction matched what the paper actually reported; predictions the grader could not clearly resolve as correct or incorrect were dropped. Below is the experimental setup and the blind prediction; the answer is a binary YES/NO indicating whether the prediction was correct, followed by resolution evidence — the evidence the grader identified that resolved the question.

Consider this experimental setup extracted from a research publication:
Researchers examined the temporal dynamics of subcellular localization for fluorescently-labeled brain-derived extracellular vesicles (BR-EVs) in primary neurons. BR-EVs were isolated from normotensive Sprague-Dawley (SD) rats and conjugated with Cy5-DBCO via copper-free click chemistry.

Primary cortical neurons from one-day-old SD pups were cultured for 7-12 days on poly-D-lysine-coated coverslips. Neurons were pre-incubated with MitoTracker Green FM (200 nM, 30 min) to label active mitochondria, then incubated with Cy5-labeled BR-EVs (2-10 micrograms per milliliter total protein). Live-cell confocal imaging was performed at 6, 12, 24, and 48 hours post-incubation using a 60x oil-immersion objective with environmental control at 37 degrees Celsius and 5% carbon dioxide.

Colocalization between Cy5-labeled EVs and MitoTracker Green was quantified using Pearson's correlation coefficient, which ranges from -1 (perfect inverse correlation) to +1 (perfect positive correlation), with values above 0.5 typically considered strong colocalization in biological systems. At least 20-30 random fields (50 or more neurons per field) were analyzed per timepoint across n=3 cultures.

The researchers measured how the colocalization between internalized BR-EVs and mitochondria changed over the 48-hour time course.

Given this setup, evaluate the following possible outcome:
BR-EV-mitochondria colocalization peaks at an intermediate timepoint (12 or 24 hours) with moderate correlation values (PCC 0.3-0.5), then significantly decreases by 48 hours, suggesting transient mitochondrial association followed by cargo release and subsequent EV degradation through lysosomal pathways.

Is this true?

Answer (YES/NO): NO